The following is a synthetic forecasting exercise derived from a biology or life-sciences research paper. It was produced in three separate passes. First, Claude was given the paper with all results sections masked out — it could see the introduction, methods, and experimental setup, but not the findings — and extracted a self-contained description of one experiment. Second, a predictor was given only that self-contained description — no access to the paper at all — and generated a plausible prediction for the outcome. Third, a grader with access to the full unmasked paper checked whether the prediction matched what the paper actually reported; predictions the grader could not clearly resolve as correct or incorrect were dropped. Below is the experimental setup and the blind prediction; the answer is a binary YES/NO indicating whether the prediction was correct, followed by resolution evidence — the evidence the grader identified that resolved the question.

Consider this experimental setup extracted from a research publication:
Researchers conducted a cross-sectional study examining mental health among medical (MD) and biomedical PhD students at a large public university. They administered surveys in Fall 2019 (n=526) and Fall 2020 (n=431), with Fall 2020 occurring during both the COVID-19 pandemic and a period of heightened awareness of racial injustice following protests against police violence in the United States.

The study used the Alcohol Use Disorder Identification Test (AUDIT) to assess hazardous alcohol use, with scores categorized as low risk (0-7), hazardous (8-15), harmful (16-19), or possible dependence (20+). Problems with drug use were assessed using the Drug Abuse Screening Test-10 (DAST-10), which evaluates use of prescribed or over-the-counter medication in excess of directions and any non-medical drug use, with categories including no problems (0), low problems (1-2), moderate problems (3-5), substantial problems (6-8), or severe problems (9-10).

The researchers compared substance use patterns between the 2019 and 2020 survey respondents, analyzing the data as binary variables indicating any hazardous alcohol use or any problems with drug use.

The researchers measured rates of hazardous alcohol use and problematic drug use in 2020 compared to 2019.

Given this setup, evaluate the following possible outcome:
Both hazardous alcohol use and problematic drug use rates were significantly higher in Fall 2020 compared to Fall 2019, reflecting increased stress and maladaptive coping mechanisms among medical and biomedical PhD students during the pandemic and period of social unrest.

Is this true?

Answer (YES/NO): NO